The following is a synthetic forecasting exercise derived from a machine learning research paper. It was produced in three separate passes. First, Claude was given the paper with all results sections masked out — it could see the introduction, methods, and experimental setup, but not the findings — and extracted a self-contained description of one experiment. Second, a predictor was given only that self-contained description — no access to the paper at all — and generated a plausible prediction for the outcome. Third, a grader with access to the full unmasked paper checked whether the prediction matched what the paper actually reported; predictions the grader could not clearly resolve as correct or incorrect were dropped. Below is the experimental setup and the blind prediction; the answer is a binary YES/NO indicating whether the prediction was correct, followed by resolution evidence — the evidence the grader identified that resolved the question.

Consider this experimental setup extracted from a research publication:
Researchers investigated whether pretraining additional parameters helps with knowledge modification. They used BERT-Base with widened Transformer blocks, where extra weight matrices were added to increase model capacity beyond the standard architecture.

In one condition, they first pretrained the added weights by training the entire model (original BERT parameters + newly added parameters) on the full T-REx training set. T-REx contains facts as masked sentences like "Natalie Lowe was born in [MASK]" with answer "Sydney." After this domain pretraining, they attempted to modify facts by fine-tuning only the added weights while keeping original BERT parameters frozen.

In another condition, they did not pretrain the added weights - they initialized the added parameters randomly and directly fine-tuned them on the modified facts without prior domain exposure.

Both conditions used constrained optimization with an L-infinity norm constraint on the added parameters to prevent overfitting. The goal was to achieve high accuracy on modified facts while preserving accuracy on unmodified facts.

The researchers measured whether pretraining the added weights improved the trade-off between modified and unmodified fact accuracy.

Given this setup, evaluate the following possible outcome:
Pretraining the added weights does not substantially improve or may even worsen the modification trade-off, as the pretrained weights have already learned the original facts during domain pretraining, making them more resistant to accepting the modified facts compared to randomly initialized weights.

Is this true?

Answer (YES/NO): YES